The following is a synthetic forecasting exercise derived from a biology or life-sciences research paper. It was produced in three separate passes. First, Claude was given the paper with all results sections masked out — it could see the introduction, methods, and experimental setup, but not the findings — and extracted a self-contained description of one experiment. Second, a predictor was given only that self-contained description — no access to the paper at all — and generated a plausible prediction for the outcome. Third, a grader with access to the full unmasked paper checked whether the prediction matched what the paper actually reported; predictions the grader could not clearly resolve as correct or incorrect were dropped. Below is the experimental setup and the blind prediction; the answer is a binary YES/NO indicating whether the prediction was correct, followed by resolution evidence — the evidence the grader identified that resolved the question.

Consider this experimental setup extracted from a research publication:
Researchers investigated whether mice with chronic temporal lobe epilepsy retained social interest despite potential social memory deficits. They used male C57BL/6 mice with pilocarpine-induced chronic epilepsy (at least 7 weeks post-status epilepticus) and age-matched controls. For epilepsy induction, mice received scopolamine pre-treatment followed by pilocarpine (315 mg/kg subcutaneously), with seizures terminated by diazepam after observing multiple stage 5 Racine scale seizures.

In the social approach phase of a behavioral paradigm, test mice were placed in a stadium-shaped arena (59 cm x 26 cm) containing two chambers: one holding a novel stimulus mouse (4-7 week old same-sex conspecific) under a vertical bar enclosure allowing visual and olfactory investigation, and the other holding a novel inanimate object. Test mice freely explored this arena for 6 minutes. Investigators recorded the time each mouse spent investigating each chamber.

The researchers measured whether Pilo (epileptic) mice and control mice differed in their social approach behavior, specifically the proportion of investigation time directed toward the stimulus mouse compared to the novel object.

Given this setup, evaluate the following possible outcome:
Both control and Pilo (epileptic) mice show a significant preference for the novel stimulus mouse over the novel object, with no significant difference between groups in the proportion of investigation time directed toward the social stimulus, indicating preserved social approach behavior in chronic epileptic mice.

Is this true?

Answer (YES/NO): YES